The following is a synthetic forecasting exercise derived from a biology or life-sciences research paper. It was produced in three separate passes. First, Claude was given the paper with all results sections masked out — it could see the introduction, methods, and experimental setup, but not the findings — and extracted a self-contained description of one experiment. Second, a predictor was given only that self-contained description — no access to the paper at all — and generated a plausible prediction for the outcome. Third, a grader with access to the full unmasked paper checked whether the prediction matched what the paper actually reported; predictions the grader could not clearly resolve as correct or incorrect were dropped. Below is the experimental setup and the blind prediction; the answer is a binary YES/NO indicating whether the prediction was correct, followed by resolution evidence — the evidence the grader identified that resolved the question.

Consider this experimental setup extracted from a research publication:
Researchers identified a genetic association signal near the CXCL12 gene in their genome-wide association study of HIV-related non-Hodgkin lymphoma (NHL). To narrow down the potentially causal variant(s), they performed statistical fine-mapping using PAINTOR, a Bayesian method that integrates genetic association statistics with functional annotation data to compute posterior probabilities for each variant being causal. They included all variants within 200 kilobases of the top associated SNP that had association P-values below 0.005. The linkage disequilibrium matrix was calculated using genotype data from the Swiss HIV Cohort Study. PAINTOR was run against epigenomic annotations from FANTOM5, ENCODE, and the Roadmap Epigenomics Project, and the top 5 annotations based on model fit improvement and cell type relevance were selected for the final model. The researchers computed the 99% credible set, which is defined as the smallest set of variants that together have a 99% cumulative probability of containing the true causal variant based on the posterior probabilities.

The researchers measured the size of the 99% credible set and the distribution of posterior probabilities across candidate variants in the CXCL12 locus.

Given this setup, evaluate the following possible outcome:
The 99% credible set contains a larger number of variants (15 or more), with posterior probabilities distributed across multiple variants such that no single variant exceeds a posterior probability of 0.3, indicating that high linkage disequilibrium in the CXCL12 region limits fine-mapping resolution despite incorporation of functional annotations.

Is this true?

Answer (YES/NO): NO